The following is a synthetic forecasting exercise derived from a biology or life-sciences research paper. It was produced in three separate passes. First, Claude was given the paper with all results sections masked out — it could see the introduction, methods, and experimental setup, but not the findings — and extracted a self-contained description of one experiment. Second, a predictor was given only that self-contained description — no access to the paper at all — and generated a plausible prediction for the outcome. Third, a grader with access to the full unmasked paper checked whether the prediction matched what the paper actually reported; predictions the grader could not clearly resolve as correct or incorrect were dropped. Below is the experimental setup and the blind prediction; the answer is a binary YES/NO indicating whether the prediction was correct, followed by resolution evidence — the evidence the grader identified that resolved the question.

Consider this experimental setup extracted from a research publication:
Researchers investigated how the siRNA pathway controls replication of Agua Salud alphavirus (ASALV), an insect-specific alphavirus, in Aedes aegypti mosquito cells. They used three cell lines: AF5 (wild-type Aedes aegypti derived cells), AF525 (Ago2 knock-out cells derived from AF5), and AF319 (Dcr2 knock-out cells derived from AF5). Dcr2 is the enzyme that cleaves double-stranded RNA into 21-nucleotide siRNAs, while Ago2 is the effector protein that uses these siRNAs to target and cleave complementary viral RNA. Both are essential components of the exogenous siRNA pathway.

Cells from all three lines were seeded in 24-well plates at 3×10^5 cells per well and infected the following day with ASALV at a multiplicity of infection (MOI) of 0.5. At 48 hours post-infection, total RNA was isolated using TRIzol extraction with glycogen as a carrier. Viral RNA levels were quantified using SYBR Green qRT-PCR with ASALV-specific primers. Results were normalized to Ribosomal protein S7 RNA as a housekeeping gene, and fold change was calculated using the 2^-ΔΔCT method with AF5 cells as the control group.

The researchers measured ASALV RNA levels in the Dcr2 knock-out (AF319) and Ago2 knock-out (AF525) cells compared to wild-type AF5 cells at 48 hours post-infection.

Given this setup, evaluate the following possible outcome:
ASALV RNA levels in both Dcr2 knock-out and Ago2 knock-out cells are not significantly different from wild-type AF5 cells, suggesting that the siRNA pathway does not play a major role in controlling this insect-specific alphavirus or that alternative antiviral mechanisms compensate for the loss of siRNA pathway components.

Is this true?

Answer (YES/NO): NO